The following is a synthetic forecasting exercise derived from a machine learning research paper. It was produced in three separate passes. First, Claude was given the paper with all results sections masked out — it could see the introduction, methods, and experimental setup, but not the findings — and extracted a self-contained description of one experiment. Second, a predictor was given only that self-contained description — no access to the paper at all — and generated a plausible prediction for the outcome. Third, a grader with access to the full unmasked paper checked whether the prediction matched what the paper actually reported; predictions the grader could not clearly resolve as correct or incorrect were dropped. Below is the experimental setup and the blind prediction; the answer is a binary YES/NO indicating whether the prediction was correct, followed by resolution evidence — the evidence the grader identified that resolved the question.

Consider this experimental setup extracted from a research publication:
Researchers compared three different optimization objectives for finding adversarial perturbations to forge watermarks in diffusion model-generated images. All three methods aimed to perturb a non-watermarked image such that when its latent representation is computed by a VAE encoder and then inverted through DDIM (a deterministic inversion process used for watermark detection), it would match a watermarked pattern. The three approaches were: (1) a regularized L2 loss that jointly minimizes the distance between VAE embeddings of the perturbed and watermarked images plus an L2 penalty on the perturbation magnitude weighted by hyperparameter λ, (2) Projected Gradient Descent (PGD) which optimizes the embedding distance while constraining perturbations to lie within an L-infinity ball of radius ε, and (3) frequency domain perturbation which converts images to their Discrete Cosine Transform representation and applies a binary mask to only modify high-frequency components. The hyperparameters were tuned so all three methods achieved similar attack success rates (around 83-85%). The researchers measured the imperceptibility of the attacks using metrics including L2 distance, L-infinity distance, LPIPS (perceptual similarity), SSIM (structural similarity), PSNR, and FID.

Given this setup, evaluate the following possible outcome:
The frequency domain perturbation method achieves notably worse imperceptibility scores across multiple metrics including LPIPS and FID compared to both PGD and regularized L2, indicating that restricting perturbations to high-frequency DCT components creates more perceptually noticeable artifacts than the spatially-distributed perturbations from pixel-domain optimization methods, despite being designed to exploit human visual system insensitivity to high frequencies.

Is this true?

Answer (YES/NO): NO